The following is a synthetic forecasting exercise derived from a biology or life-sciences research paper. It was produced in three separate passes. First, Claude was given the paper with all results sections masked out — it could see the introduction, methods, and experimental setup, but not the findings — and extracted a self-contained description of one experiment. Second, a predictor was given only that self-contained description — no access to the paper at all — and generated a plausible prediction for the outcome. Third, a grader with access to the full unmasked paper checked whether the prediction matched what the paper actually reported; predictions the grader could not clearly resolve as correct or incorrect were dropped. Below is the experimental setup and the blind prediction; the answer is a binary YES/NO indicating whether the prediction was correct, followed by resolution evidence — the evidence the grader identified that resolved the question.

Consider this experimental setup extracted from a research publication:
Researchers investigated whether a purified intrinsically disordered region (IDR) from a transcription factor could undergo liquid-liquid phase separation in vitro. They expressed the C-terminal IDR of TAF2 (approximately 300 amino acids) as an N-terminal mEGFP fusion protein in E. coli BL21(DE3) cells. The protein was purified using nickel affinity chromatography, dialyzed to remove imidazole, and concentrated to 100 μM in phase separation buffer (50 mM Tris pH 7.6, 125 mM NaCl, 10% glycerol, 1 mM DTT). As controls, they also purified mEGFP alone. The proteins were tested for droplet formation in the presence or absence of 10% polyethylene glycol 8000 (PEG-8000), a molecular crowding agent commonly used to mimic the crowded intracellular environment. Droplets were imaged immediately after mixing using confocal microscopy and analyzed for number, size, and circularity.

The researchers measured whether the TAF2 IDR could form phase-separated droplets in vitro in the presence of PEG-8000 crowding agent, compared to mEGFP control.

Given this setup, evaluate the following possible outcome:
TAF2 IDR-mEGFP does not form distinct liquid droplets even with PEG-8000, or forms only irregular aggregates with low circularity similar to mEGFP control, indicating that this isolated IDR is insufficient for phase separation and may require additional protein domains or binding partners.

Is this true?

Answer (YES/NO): NO